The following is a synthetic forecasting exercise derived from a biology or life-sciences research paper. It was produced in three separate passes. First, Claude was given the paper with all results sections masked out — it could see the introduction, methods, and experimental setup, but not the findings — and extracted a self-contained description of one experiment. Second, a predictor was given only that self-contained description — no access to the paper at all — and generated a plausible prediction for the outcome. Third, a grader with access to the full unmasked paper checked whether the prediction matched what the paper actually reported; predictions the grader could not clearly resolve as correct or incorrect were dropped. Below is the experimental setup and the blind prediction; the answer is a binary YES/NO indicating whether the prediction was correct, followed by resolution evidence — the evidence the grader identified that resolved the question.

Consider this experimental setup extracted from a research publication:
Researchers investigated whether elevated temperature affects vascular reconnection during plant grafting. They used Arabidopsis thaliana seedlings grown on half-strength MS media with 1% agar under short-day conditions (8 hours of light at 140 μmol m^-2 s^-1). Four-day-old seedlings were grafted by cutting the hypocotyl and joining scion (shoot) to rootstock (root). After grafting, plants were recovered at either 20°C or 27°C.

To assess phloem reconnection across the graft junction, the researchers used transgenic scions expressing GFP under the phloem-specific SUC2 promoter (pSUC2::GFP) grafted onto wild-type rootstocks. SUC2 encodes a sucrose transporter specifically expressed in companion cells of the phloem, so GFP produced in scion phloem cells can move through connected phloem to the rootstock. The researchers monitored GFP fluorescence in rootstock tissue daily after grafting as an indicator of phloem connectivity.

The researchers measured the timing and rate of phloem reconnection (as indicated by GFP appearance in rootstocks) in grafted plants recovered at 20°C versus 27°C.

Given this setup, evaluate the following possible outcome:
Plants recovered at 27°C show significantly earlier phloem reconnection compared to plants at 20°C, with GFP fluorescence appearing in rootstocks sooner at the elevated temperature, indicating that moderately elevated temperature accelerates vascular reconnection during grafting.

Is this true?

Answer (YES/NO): YES